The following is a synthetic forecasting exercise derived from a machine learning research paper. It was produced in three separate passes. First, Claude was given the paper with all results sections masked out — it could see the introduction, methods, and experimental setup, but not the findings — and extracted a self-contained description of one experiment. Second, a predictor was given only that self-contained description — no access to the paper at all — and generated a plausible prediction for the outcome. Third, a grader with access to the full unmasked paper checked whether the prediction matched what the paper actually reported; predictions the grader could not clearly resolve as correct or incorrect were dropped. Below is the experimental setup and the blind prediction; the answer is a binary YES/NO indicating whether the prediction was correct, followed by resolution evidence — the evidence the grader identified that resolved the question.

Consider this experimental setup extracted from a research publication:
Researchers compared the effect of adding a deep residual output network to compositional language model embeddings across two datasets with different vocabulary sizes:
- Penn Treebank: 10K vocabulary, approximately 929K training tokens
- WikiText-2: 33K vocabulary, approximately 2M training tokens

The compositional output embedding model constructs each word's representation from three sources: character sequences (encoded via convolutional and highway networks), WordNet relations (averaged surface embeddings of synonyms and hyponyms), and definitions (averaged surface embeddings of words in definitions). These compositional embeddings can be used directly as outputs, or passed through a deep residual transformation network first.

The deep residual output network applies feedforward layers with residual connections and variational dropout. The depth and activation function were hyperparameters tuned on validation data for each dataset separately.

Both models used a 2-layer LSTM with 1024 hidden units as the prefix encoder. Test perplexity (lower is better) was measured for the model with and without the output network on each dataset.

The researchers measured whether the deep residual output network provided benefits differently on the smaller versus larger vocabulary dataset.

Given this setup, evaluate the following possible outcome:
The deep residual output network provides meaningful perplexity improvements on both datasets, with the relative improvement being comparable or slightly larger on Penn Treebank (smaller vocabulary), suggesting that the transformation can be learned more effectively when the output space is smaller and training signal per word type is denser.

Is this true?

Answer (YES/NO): NO